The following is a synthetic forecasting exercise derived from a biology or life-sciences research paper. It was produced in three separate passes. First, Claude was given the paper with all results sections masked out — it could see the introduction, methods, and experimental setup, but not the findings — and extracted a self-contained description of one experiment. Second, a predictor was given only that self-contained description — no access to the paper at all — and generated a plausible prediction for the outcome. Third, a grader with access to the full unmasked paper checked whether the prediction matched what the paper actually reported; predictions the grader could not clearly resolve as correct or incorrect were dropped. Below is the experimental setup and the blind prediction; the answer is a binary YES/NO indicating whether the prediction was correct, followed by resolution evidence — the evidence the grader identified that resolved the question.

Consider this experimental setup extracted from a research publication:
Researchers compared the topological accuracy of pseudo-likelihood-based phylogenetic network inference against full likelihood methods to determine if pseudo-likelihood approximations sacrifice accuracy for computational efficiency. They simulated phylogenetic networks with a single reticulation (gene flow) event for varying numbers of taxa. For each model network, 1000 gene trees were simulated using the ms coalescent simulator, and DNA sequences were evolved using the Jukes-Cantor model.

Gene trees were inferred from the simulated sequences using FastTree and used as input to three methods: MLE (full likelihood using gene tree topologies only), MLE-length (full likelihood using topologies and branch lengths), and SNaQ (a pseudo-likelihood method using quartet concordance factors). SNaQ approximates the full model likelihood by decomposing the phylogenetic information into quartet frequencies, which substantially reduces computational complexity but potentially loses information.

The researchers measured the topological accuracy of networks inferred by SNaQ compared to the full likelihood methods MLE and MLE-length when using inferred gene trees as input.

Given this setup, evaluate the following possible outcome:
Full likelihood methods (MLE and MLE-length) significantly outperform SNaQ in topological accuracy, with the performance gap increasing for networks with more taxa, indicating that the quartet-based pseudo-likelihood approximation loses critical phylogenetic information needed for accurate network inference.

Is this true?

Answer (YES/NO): NO